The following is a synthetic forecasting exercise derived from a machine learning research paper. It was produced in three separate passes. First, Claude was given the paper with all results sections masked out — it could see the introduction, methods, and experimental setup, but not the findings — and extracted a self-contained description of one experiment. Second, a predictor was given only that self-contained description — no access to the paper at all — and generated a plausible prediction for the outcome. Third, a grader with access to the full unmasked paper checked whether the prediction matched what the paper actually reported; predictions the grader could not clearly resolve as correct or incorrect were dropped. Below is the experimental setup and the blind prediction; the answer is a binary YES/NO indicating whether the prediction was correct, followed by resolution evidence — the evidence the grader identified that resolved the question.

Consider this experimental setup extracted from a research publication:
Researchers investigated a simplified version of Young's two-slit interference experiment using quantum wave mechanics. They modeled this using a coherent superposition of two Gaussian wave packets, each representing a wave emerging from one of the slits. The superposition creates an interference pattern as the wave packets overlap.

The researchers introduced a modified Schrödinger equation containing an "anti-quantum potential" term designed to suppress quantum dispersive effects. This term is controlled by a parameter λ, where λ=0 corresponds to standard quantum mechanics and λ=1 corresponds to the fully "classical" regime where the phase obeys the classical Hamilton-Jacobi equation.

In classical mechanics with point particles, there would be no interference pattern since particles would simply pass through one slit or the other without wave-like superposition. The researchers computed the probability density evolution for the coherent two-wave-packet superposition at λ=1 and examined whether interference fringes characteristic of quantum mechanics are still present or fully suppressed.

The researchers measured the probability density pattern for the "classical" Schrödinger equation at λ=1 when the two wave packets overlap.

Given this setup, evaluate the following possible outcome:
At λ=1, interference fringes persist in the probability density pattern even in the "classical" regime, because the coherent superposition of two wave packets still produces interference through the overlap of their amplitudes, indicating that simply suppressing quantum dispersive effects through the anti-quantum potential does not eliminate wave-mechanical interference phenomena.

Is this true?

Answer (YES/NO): YES